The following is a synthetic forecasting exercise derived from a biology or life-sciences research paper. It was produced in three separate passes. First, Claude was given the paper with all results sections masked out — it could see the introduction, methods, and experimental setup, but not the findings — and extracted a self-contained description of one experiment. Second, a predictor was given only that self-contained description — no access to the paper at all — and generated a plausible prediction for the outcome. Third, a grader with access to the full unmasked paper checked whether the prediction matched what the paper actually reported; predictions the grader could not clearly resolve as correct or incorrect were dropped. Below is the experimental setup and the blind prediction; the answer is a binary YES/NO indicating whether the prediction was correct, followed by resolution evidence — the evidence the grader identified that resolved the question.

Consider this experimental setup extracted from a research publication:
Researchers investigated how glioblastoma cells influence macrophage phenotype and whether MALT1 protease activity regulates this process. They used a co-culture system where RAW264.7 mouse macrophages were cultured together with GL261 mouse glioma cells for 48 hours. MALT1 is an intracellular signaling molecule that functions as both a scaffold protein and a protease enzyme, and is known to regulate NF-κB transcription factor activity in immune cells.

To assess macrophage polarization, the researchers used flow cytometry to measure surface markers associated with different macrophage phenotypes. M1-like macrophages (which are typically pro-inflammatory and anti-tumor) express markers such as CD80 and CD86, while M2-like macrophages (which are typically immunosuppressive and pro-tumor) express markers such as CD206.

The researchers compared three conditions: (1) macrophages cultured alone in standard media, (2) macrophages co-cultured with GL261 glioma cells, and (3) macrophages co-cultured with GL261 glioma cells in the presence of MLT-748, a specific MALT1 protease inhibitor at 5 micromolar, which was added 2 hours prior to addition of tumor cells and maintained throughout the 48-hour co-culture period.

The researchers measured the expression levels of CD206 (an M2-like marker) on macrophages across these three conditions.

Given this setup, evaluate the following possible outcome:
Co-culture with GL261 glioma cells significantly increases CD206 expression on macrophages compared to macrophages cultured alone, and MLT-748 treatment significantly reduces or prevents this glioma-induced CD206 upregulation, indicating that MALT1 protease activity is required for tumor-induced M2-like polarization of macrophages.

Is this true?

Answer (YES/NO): YES